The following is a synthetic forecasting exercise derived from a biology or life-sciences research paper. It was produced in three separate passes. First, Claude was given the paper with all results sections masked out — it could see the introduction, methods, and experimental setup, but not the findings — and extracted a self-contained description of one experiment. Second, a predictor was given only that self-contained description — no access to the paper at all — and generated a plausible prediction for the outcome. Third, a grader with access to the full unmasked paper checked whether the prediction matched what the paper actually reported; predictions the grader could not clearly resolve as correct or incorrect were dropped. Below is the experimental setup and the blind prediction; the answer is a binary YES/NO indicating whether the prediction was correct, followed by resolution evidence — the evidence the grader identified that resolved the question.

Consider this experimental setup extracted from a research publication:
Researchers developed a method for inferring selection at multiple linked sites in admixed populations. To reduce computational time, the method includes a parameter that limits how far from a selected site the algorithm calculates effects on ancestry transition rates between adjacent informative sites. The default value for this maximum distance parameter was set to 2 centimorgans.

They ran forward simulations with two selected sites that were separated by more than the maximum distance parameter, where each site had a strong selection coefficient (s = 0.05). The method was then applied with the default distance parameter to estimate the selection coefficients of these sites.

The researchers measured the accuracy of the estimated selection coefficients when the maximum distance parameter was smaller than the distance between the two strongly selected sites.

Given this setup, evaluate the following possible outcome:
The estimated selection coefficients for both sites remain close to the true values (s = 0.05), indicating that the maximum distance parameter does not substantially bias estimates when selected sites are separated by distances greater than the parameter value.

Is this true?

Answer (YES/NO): NO